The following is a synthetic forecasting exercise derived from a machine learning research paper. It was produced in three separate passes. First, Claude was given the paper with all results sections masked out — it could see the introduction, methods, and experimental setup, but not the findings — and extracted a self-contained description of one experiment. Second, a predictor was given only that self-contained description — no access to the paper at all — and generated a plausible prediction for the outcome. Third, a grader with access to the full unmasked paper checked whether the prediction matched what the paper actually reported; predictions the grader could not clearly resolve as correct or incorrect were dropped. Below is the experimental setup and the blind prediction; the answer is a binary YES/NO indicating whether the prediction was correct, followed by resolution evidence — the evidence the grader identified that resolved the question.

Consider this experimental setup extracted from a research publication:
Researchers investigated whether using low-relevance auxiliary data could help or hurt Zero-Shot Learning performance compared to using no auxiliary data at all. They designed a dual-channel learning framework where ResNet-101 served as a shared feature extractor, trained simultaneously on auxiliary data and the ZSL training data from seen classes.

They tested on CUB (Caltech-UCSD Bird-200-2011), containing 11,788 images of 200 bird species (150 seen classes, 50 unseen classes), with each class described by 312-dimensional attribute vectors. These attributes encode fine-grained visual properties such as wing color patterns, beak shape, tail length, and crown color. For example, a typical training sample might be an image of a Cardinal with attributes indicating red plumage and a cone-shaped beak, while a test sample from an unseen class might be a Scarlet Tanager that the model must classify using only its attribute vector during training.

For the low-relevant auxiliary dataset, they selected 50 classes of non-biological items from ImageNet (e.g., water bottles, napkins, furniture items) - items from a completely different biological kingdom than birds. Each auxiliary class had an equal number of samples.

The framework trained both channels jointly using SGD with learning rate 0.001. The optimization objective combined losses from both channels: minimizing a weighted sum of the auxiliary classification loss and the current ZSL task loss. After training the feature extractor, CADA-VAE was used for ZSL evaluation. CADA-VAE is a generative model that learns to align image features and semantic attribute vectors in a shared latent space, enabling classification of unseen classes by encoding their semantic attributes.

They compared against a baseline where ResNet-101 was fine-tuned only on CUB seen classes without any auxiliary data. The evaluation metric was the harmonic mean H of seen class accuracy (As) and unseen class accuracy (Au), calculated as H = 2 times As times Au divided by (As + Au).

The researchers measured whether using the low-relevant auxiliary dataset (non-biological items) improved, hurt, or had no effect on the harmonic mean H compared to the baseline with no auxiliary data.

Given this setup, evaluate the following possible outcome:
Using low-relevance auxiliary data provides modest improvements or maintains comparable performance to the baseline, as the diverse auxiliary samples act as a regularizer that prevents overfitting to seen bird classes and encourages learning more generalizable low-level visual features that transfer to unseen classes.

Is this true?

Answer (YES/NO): NO